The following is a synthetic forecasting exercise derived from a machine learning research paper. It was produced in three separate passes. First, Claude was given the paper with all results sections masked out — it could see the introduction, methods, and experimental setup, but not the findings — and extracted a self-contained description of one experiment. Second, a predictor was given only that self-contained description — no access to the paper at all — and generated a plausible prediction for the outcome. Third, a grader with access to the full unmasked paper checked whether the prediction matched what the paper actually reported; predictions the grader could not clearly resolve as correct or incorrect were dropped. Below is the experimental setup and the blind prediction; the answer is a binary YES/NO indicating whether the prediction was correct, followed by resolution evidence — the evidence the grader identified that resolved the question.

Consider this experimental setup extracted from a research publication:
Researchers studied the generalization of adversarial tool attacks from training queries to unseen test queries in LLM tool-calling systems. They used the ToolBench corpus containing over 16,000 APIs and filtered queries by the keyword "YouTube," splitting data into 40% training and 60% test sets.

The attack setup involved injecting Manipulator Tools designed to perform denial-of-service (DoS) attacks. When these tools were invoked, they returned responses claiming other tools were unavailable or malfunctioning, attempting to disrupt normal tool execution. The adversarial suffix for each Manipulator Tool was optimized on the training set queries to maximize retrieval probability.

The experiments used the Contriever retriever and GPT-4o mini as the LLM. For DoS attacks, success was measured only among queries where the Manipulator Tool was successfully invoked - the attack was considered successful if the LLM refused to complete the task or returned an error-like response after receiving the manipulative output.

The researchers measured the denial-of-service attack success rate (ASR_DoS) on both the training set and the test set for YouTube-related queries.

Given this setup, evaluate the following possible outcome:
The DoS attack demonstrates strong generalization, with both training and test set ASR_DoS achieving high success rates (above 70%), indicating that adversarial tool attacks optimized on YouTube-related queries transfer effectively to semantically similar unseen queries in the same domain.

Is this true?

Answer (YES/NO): YES